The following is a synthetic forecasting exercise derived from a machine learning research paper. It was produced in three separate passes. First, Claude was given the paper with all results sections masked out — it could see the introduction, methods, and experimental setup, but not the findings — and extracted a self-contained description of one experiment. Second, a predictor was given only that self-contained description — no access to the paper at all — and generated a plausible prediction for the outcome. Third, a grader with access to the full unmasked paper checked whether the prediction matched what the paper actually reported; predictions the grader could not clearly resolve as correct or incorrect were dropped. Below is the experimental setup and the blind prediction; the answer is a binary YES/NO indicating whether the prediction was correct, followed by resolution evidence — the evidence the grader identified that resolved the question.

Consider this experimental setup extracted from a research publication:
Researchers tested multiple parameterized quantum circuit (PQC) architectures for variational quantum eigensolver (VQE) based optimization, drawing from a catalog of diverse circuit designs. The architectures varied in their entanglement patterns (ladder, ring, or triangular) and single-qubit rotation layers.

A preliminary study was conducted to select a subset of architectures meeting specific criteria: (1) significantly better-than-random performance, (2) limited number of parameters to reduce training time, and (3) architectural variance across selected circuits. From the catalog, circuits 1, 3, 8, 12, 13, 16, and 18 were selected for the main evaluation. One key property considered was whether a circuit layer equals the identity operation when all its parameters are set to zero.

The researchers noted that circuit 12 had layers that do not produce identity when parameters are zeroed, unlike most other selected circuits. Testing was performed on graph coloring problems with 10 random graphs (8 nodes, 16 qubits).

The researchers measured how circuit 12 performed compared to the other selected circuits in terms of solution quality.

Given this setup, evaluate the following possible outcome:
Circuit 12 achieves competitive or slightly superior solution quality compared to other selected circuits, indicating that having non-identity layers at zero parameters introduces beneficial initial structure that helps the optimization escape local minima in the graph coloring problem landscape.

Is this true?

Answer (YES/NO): NO